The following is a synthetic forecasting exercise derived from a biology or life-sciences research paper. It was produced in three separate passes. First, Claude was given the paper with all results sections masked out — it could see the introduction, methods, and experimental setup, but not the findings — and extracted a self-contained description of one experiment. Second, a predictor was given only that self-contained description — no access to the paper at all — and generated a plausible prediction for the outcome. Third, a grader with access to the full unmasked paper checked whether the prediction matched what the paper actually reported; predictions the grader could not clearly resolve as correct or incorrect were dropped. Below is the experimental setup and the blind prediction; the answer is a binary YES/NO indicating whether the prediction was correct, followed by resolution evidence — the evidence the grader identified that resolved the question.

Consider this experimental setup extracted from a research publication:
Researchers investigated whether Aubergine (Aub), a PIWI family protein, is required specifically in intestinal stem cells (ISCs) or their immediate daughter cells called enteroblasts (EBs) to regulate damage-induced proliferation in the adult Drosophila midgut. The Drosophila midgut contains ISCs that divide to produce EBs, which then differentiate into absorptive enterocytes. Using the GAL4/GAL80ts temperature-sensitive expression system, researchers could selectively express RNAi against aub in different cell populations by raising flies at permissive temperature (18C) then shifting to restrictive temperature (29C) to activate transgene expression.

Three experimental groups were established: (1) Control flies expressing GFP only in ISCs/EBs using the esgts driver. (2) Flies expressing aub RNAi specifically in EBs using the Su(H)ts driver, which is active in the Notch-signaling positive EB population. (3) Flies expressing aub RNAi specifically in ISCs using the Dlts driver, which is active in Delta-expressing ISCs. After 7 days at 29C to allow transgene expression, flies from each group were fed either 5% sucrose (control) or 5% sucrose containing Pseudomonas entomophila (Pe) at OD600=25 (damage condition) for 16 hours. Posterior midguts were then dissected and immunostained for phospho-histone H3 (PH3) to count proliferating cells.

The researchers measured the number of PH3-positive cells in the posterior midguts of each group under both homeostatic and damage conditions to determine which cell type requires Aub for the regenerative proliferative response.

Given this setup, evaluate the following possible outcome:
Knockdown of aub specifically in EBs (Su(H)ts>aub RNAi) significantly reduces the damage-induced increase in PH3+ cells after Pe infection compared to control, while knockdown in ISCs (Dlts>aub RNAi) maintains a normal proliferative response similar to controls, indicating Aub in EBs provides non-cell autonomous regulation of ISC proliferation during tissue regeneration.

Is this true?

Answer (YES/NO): NO